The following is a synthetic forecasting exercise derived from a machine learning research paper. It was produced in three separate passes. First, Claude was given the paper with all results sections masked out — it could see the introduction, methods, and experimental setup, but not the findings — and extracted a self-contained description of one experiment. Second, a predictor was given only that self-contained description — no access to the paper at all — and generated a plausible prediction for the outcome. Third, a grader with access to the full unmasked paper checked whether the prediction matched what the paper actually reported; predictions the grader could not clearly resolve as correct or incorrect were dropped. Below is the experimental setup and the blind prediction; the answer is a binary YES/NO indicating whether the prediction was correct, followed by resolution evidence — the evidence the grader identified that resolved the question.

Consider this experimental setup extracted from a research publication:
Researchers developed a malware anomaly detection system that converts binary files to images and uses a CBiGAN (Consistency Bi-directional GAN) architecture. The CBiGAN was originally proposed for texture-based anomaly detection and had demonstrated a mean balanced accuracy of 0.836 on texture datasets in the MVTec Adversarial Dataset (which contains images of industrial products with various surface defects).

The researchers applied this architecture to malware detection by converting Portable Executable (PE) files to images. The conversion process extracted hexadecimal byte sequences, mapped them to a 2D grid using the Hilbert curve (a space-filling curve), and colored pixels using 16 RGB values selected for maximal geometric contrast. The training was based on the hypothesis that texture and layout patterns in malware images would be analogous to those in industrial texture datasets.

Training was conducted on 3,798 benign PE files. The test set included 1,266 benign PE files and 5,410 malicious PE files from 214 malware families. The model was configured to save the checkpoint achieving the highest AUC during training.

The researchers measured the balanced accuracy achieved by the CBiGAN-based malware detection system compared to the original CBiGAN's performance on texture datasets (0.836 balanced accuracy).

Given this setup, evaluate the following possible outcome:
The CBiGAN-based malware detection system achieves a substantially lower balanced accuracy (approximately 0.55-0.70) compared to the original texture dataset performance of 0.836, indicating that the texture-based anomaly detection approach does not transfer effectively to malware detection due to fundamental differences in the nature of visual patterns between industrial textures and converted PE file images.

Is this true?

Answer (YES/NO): NO